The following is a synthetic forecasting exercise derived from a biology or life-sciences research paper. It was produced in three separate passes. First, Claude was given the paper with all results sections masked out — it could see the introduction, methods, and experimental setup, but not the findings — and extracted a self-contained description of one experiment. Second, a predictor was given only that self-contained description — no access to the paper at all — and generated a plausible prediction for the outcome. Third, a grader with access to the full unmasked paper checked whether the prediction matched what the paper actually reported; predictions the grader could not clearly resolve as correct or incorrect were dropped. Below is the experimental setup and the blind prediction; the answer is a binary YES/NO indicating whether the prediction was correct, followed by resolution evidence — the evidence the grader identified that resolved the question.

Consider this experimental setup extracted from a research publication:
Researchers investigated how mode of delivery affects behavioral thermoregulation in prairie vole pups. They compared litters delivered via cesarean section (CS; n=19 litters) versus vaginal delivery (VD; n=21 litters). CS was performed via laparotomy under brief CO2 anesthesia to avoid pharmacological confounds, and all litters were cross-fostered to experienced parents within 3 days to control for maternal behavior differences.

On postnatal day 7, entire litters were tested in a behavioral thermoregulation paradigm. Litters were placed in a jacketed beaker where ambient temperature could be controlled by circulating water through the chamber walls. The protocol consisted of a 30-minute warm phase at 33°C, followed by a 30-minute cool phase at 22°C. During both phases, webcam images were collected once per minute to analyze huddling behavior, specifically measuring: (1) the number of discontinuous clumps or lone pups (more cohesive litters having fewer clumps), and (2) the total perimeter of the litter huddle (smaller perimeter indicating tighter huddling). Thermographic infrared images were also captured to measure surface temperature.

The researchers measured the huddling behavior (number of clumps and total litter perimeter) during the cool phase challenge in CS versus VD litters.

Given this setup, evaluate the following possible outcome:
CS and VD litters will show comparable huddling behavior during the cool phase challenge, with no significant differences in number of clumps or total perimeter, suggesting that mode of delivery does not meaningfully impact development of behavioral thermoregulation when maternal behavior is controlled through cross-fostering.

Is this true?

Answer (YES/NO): NO